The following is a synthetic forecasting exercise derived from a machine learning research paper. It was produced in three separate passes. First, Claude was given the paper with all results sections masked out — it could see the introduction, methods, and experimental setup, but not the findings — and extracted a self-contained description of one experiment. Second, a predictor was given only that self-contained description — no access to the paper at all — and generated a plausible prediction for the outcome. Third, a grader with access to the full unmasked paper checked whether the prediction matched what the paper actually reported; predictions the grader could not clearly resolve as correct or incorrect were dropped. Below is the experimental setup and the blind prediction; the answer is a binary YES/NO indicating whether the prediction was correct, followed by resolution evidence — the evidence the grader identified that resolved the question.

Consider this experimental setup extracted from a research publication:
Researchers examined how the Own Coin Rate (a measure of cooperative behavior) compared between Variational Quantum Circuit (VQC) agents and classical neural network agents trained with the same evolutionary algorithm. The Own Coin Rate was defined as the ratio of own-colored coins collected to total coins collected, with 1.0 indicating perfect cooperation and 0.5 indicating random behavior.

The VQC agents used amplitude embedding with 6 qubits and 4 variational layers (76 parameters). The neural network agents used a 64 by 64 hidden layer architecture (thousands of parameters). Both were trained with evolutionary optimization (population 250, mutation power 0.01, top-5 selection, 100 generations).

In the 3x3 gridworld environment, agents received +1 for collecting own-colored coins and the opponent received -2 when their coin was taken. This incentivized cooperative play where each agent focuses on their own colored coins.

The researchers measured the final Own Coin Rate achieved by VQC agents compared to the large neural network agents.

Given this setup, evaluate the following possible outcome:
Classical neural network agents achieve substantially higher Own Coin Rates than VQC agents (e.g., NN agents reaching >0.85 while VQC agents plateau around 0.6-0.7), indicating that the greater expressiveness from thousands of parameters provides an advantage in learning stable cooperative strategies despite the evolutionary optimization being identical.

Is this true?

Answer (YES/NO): NO